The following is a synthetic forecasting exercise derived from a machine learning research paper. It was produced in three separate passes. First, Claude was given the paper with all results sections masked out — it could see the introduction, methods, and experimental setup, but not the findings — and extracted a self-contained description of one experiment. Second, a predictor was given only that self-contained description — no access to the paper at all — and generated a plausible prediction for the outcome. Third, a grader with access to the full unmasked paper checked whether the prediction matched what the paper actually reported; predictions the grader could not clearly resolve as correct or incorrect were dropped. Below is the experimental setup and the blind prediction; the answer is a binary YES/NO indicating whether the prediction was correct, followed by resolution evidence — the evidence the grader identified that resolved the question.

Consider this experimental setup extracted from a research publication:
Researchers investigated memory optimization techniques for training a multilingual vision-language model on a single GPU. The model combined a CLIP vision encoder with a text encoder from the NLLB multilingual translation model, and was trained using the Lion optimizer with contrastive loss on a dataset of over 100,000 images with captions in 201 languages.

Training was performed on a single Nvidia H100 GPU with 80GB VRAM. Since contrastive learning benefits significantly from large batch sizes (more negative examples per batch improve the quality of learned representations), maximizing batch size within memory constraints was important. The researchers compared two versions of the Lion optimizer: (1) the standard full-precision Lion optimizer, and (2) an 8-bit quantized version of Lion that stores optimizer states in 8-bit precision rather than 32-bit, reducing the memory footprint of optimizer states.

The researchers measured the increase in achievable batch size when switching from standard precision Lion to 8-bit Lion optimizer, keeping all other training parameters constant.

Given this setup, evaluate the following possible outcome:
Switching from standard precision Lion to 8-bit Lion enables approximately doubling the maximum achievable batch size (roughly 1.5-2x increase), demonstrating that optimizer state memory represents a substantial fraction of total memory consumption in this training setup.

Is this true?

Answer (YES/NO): NO